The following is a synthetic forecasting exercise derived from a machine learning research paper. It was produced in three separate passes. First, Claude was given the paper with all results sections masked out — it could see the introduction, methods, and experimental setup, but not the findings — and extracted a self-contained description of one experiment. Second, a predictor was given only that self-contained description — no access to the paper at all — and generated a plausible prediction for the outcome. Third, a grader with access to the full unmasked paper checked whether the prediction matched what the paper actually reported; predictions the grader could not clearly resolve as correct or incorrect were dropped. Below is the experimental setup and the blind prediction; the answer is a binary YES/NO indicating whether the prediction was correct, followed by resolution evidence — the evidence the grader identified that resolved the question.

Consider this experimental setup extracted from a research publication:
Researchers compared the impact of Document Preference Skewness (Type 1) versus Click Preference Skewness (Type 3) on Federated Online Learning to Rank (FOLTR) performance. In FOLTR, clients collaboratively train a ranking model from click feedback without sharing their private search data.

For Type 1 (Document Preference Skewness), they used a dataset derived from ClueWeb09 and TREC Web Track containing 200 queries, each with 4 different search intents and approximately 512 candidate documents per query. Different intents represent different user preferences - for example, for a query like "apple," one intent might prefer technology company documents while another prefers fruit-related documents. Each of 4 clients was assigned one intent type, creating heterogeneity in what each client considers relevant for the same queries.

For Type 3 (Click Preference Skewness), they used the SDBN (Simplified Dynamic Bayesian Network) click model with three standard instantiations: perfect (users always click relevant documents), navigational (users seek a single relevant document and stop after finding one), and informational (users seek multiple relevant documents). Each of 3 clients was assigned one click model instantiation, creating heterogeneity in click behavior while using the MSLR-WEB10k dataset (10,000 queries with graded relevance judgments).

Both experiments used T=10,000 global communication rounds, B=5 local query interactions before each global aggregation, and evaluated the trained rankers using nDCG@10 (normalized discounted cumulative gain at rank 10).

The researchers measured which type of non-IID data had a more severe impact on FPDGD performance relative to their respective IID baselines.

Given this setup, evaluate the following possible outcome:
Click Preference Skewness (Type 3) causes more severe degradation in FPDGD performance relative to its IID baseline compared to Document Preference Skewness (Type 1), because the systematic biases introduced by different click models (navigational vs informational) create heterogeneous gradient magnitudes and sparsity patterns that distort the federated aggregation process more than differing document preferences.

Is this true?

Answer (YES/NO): NO